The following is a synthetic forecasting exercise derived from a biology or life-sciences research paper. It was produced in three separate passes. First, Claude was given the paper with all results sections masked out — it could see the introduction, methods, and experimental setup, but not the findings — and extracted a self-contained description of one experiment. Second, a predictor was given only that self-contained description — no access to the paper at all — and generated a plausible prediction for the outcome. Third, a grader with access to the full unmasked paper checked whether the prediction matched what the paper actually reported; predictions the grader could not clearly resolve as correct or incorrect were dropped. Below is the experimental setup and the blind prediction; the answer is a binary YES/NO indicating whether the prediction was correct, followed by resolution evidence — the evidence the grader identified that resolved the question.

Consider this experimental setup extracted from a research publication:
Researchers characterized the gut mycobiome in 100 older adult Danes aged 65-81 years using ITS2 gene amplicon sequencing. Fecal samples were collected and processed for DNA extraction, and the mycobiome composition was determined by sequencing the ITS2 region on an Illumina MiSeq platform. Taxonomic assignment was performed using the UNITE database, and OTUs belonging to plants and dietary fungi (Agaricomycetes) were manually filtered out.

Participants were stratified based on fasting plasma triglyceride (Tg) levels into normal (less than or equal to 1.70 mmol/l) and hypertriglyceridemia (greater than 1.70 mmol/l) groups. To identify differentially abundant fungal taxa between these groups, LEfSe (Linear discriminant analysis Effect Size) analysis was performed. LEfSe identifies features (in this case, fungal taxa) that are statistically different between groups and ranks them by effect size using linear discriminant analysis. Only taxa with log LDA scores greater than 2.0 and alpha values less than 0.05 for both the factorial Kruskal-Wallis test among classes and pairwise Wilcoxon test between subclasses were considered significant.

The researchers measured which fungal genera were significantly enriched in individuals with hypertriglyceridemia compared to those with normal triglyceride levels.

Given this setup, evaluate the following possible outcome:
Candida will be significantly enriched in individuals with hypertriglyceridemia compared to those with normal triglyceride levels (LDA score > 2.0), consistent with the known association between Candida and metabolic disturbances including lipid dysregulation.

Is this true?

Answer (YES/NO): NO